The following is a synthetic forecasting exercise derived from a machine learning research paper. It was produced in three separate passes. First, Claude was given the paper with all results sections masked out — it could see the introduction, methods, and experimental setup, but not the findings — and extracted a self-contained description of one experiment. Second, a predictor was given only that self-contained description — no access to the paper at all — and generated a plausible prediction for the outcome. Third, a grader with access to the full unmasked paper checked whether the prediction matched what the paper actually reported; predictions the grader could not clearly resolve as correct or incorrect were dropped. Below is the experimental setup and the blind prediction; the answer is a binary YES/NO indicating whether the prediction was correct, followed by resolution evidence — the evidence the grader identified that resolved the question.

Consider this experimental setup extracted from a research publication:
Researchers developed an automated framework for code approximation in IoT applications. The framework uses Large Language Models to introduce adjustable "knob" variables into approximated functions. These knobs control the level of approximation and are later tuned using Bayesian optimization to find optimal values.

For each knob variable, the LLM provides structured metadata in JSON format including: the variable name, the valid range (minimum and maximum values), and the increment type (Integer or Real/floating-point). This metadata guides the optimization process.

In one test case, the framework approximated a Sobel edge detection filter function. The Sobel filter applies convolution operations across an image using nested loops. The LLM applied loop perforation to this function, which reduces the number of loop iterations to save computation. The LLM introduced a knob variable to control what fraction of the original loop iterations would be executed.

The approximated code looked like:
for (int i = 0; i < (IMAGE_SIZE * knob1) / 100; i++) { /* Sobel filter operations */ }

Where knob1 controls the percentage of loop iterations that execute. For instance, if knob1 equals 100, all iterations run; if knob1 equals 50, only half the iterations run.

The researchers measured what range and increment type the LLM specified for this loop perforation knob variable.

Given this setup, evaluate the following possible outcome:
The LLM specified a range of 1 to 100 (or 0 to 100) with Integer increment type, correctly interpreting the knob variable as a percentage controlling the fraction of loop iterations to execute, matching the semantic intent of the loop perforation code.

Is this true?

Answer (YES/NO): NO